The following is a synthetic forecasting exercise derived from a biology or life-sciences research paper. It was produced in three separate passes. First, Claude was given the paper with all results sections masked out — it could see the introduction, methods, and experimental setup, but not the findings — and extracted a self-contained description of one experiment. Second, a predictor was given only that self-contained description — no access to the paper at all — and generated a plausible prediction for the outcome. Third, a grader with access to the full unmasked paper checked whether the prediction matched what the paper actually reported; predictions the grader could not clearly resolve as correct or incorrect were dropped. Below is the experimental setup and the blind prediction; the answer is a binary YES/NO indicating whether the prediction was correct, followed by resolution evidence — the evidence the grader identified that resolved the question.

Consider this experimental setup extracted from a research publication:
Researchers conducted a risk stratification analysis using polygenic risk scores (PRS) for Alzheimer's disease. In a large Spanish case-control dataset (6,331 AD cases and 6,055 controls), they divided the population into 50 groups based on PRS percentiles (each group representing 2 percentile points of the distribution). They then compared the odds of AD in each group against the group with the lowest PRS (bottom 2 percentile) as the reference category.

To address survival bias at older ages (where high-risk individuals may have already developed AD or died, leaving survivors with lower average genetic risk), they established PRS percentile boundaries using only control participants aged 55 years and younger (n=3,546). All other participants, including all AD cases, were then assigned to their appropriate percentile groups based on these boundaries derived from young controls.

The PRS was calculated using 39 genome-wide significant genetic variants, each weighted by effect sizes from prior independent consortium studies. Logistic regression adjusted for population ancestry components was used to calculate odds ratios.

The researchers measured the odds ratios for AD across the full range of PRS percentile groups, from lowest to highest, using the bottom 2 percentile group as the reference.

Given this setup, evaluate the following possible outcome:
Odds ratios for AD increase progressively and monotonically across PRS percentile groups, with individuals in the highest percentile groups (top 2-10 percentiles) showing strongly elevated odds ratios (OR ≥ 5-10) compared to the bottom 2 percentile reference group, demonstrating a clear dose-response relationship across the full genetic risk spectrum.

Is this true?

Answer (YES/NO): NO